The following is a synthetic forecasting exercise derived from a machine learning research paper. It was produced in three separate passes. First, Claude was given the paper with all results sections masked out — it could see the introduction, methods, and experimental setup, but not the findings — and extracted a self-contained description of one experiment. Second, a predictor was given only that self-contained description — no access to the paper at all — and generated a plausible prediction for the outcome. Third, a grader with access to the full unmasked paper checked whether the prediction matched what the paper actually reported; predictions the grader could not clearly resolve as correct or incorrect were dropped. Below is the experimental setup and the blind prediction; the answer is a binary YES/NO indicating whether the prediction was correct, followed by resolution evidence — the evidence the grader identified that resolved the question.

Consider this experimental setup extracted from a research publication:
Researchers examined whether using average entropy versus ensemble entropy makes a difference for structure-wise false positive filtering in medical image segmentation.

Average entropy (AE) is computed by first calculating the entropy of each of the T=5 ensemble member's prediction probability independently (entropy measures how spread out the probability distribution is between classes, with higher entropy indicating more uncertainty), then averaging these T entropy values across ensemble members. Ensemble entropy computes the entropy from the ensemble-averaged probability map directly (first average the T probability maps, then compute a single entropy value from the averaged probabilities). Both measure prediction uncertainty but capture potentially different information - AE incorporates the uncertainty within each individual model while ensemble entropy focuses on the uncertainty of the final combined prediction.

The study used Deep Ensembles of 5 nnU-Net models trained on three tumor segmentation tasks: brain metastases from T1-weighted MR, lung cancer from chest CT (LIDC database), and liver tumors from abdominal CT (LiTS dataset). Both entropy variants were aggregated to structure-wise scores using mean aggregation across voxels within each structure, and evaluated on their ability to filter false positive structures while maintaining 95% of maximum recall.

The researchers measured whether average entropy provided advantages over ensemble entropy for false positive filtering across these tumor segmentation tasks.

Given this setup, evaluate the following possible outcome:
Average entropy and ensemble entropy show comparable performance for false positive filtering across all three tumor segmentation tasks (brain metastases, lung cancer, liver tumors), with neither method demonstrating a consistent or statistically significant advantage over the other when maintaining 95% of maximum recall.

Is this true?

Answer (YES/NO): NO